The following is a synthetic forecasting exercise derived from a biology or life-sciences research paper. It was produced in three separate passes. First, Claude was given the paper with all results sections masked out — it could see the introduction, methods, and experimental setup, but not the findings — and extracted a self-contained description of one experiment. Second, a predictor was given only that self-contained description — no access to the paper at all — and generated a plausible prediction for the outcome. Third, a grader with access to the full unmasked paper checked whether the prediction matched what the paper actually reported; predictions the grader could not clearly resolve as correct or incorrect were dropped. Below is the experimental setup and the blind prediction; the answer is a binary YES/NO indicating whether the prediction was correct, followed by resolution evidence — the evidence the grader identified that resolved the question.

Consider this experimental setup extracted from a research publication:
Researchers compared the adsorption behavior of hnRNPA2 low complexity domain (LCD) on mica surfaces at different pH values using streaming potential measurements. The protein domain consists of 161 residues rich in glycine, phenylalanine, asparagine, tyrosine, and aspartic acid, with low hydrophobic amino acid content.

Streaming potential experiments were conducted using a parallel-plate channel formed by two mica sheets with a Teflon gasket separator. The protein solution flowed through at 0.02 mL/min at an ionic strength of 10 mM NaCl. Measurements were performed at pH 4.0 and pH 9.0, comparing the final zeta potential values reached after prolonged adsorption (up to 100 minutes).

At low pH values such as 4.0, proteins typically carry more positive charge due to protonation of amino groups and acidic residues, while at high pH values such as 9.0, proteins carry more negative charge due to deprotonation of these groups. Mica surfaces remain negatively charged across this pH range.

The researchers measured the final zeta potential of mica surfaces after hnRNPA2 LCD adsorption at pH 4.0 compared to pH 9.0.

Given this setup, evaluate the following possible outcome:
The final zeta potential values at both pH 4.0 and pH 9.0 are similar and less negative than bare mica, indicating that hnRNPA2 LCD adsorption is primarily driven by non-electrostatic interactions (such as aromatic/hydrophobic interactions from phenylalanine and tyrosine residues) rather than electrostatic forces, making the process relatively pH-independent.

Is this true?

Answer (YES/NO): NO